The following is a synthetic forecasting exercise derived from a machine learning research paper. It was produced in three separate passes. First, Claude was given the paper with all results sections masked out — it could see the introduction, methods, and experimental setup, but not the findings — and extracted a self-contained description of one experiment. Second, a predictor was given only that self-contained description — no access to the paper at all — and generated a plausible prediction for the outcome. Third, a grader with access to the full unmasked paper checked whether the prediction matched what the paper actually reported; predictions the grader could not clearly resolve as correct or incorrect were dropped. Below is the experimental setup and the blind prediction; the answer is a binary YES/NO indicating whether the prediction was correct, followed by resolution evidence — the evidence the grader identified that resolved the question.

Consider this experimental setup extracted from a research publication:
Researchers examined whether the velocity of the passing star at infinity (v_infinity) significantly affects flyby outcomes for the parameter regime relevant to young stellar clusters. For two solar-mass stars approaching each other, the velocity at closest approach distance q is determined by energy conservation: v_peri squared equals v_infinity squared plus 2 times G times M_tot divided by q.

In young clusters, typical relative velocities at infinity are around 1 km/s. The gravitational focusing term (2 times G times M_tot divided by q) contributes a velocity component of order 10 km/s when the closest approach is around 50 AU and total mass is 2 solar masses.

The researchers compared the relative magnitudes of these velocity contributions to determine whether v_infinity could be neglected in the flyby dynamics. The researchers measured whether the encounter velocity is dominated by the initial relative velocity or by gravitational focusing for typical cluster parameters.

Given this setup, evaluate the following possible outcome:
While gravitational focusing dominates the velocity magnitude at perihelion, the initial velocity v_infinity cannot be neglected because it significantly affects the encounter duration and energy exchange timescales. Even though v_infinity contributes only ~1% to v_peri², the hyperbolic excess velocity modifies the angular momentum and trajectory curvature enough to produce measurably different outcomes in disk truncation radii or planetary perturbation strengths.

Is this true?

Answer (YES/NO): NO